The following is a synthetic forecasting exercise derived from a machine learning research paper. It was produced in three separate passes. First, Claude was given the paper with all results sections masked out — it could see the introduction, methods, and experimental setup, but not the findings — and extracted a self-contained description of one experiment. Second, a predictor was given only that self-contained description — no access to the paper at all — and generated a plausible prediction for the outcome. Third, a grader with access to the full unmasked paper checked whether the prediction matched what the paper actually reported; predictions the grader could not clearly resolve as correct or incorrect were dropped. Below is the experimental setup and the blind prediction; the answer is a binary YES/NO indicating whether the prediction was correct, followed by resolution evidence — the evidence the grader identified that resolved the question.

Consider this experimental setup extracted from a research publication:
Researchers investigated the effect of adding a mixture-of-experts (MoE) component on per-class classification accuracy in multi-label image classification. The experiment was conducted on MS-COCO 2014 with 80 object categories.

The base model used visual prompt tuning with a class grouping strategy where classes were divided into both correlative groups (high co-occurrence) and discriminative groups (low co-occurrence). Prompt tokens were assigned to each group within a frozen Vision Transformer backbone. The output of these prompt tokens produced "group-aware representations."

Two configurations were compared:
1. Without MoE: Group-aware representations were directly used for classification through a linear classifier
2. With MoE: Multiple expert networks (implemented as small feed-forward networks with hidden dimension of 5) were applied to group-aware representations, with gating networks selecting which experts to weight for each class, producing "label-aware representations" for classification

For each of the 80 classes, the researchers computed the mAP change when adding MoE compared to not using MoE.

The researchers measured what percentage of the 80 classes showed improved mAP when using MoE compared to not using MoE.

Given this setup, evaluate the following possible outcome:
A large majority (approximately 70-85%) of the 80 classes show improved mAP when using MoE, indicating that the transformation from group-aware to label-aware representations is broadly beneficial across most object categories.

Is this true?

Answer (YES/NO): NO